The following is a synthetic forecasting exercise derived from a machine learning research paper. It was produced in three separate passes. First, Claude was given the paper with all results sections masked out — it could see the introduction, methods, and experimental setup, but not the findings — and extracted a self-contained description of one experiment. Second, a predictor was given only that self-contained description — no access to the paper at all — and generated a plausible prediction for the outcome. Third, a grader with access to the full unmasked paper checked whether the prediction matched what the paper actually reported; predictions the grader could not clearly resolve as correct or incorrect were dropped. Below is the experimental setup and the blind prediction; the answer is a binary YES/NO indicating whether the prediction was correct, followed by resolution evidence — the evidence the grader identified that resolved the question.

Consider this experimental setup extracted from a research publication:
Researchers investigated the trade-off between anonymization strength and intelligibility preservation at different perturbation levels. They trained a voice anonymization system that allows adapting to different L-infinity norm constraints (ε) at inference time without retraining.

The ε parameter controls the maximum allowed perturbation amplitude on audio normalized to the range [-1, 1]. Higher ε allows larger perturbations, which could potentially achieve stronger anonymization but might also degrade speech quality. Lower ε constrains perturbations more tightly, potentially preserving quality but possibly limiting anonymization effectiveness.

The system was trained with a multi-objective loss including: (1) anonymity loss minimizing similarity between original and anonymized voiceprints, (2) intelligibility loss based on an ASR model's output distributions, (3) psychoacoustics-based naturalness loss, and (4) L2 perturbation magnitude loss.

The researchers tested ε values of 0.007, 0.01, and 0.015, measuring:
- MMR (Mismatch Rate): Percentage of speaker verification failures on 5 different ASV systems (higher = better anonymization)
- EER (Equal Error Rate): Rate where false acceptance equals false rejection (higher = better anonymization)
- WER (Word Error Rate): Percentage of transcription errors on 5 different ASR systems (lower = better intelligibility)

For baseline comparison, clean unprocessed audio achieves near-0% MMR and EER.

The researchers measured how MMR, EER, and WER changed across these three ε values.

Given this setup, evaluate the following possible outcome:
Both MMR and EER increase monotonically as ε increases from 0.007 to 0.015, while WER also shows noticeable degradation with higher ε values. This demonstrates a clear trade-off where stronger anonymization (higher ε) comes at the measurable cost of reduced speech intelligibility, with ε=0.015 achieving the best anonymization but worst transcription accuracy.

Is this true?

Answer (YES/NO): NO